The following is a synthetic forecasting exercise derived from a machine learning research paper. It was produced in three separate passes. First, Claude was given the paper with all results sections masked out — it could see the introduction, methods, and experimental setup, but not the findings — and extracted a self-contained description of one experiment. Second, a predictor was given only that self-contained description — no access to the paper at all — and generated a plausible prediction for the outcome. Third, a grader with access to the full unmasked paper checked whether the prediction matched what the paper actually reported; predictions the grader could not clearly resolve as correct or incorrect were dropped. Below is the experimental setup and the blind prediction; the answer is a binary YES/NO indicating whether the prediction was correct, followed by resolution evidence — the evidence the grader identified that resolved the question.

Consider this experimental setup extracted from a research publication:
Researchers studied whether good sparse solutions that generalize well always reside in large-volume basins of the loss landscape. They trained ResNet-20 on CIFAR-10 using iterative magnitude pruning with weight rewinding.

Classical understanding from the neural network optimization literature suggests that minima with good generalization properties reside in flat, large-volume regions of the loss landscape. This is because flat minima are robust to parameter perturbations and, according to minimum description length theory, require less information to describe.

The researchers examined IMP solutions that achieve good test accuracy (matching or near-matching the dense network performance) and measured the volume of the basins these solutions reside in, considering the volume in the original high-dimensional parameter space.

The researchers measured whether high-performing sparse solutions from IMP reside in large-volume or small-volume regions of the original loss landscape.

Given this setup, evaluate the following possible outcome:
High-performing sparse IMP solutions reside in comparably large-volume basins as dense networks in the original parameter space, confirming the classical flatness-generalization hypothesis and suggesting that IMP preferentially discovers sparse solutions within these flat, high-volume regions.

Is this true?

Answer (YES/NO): NO